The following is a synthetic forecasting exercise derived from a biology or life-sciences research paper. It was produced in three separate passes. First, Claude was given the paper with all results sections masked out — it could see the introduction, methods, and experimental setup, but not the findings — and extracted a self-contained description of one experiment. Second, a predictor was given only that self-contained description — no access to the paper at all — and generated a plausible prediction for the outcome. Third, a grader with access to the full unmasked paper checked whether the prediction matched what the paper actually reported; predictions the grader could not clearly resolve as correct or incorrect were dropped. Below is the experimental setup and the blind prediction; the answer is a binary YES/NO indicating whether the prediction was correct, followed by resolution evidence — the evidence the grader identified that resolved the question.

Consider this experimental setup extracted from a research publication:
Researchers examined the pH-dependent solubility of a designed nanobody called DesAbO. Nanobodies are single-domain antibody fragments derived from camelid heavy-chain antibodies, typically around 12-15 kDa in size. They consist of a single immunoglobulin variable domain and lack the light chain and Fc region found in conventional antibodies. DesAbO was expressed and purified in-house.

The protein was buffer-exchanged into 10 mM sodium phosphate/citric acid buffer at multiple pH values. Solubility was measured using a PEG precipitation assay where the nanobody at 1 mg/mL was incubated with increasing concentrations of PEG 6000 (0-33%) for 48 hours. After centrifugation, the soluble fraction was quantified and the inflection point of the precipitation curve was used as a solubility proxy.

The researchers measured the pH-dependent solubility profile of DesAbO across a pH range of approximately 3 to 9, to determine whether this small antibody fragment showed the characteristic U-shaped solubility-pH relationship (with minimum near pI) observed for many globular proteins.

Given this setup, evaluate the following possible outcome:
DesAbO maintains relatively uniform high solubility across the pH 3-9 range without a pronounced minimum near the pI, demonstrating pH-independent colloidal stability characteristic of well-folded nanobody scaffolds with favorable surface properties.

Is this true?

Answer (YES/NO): NO